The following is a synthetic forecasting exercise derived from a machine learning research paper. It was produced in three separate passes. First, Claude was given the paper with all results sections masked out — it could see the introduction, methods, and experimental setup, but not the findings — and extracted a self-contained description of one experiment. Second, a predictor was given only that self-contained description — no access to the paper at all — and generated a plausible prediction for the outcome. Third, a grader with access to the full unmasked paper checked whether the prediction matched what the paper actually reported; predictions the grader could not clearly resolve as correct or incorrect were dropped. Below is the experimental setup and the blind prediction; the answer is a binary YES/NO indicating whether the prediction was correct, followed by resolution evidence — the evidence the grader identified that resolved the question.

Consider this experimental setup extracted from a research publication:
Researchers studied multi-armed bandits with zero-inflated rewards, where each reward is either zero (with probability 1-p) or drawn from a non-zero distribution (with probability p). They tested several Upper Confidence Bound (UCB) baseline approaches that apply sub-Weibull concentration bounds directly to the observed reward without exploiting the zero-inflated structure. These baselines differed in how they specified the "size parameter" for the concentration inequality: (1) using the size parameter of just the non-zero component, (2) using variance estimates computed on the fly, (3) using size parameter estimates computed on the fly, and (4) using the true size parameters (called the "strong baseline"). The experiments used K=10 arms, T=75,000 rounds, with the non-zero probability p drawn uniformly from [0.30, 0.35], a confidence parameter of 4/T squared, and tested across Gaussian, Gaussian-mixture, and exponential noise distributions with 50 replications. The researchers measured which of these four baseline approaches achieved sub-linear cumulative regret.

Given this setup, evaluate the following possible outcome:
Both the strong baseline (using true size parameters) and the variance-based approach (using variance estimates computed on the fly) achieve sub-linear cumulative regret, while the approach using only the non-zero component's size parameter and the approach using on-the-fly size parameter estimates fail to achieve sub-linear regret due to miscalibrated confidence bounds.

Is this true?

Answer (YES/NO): NO